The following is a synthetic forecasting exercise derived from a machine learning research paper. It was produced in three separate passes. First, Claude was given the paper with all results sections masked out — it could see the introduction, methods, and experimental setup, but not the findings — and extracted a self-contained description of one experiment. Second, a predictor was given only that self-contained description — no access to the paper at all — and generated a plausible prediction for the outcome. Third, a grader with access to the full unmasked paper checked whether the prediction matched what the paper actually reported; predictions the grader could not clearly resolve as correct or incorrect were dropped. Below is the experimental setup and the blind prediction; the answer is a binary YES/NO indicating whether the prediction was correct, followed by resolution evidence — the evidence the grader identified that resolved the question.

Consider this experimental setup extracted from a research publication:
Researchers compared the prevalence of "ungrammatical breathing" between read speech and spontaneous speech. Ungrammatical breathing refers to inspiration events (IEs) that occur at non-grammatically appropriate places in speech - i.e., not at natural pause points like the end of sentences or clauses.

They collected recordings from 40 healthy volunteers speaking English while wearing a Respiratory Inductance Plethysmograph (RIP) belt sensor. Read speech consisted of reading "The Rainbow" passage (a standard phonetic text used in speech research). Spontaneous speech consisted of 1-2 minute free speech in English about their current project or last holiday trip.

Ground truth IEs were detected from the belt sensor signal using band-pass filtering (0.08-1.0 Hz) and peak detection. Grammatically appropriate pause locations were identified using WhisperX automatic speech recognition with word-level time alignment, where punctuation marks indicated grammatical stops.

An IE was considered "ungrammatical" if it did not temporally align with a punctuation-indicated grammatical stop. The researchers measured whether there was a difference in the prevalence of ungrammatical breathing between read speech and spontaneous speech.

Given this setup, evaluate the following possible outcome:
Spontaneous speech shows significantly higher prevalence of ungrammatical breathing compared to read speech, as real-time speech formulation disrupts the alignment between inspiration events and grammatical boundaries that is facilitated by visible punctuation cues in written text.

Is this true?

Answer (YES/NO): NO